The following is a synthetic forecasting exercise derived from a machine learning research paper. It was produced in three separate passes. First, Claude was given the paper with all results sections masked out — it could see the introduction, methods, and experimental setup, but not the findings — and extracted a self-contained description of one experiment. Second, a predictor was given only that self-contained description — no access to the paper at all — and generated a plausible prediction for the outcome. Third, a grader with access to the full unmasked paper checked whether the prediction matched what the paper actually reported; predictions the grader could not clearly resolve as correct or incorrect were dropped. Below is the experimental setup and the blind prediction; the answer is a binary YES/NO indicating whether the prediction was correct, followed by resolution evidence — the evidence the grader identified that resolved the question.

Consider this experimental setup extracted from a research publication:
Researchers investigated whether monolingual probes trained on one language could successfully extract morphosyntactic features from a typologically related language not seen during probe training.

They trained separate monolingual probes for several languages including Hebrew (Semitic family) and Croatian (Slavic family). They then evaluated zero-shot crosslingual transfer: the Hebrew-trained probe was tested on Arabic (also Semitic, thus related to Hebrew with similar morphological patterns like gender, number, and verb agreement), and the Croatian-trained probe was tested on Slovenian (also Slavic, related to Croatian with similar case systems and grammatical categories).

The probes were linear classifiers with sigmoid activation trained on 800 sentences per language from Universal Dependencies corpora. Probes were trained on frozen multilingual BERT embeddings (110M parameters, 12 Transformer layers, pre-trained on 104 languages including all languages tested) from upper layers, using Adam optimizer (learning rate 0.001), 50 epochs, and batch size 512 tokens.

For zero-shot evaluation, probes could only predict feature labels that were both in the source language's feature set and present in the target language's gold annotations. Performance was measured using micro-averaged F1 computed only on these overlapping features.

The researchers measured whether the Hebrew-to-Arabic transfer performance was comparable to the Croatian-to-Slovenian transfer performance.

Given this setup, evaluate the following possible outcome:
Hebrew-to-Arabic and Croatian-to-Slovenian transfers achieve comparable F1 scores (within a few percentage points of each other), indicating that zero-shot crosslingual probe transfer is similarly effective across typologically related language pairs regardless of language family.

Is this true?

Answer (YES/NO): NO